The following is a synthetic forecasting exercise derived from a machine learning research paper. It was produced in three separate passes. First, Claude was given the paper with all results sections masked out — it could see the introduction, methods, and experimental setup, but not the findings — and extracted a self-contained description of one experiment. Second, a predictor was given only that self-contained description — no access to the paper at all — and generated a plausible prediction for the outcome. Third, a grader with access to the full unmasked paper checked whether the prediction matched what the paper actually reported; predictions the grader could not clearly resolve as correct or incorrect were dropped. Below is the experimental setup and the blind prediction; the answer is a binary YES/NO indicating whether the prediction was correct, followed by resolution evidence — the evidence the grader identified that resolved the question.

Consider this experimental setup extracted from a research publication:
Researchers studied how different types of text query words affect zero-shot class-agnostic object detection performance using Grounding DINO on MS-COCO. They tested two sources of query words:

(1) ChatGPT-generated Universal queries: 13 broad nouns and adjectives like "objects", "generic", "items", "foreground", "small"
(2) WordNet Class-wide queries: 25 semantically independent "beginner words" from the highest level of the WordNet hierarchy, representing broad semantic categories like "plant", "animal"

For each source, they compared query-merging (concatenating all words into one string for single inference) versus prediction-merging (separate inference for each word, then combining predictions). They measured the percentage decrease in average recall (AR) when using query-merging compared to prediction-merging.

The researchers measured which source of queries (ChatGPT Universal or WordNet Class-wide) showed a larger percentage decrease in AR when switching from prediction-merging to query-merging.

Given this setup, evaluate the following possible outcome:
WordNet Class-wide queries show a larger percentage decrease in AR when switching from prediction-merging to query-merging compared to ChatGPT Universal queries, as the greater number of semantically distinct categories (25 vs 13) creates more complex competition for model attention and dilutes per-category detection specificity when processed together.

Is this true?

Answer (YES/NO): NO